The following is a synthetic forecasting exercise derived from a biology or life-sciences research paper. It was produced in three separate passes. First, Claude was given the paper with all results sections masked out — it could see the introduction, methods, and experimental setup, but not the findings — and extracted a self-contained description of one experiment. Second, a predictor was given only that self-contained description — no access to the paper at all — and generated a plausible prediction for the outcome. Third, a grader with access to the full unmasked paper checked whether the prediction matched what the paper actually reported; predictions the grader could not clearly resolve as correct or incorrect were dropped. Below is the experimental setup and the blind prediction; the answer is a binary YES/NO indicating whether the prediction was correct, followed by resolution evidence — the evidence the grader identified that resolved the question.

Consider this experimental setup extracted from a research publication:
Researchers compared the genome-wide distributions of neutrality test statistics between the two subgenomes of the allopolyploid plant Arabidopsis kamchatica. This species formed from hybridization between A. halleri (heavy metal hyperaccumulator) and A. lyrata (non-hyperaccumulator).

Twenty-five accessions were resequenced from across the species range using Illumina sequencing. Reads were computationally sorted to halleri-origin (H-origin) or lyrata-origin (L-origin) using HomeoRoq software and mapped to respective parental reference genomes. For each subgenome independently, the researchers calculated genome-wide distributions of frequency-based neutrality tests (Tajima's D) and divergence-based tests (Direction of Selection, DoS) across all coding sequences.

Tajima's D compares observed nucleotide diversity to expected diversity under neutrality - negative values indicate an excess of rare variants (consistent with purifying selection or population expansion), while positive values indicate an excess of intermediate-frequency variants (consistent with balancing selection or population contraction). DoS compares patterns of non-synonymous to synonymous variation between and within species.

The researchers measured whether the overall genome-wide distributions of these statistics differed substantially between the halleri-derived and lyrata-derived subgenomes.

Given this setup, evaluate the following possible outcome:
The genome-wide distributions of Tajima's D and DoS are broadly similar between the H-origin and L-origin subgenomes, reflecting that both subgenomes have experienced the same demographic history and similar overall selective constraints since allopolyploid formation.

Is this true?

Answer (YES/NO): YES